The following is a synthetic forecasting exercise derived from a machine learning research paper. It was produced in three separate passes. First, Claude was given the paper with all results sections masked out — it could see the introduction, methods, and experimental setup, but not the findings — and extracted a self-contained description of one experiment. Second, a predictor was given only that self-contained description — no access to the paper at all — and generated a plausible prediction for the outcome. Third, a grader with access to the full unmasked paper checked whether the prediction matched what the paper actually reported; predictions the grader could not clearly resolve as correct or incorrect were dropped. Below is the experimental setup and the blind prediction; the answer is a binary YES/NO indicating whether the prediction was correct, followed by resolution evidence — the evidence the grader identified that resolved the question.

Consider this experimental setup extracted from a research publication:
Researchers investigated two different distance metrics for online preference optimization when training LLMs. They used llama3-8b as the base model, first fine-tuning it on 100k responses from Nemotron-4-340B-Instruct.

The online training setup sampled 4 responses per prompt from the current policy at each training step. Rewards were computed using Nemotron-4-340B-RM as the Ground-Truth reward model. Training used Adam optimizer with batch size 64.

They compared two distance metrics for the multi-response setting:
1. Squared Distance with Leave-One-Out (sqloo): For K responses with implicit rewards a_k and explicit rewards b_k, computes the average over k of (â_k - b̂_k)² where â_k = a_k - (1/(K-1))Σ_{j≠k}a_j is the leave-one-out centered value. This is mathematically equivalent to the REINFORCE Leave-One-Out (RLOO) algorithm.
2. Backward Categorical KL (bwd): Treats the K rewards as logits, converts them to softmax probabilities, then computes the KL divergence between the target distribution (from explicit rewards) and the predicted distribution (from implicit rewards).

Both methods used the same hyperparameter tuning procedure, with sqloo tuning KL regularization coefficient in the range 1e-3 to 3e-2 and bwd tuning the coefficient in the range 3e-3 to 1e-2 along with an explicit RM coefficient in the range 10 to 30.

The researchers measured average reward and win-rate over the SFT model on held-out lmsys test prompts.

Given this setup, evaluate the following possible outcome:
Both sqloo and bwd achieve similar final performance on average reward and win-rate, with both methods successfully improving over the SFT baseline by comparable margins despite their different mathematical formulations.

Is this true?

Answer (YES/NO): NO